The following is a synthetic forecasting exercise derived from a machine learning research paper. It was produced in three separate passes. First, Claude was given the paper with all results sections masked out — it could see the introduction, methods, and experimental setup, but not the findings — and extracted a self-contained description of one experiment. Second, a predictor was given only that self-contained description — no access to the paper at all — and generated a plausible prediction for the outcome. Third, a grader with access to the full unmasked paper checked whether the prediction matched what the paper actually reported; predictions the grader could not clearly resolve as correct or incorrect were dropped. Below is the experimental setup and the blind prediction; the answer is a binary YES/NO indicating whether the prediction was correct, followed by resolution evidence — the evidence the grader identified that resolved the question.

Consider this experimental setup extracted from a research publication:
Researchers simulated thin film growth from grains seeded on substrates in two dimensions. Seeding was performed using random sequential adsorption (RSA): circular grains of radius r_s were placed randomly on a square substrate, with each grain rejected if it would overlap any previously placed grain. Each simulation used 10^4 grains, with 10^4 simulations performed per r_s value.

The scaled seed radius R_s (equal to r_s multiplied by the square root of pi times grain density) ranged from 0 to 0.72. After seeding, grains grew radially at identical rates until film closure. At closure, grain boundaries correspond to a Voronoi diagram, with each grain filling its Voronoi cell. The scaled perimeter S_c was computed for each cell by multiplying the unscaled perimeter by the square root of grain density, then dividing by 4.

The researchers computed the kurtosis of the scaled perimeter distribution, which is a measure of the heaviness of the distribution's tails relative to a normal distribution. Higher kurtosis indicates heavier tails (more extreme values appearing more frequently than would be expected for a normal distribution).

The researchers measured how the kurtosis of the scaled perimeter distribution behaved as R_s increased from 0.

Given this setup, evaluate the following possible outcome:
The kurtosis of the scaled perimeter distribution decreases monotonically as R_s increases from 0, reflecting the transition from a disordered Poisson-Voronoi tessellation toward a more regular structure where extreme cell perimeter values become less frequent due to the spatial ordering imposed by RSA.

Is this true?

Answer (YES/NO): NO